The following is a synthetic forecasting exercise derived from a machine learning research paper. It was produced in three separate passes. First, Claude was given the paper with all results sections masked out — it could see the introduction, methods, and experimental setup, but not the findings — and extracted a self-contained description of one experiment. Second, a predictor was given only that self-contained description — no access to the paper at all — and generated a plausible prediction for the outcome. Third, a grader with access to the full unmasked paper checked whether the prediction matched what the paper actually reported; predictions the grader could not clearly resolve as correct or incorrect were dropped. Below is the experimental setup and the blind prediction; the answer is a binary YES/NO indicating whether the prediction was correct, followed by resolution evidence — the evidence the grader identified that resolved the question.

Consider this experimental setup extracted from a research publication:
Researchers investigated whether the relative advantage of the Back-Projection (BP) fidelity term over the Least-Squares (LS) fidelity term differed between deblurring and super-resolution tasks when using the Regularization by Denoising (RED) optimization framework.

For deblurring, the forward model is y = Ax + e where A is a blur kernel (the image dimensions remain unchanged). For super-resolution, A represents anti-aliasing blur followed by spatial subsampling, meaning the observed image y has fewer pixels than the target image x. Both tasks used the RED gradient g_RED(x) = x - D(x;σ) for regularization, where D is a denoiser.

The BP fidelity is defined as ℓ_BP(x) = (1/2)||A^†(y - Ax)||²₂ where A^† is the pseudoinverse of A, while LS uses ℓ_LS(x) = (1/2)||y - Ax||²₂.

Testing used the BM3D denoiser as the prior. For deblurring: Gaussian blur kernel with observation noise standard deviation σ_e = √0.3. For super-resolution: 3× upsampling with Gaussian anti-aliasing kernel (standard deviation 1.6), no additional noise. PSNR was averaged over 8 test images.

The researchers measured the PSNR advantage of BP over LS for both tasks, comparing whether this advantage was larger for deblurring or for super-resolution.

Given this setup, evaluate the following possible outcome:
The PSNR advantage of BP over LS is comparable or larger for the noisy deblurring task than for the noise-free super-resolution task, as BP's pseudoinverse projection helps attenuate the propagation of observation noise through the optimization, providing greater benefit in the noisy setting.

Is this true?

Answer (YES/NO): YES